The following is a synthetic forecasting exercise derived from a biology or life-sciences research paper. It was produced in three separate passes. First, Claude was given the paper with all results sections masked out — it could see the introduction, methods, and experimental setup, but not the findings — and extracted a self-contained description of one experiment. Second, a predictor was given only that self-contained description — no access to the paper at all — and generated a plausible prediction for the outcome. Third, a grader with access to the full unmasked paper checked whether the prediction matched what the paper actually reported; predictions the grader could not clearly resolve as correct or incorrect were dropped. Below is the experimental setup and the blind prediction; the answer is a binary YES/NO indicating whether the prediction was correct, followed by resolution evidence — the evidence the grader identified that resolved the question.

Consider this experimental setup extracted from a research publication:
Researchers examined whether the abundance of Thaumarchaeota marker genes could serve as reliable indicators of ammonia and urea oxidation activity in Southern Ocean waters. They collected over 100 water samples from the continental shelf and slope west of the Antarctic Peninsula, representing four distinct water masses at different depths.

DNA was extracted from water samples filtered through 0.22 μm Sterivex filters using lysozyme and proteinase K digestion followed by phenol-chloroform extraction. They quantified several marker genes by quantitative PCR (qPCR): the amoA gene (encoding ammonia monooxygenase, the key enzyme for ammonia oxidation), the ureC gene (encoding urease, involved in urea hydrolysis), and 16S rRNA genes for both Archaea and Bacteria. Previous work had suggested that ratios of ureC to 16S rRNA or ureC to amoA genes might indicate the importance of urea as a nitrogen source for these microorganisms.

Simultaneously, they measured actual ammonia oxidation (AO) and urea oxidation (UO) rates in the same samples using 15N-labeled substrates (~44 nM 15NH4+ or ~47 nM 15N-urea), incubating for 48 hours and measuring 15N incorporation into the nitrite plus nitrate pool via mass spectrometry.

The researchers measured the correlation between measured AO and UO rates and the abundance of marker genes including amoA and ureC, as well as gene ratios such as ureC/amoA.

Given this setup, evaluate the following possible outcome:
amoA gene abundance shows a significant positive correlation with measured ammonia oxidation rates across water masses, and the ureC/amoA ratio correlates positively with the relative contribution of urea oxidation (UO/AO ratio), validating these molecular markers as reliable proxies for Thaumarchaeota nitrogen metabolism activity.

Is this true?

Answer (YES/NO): NO